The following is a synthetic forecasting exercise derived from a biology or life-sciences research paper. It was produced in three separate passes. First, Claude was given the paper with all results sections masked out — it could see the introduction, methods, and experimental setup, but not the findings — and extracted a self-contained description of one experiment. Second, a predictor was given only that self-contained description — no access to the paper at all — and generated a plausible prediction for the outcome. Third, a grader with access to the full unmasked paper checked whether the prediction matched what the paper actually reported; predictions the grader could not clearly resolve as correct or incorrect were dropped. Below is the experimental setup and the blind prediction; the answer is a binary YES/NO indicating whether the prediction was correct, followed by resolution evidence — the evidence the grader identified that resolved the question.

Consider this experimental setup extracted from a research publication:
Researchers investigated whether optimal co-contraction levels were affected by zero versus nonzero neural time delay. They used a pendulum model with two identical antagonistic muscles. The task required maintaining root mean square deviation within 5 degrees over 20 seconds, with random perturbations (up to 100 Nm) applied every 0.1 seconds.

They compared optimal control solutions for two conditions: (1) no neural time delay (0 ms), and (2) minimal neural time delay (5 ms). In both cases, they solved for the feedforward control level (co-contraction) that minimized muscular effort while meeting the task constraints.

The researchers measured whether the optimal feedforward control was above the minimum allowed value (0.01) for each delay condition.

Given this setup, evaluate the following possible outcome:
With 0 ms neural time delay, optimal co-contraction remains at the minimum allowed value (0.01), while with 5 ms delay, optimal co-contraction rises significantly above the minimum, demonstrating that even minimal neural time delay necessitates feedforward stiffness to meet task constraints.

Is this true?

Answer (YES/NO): NO